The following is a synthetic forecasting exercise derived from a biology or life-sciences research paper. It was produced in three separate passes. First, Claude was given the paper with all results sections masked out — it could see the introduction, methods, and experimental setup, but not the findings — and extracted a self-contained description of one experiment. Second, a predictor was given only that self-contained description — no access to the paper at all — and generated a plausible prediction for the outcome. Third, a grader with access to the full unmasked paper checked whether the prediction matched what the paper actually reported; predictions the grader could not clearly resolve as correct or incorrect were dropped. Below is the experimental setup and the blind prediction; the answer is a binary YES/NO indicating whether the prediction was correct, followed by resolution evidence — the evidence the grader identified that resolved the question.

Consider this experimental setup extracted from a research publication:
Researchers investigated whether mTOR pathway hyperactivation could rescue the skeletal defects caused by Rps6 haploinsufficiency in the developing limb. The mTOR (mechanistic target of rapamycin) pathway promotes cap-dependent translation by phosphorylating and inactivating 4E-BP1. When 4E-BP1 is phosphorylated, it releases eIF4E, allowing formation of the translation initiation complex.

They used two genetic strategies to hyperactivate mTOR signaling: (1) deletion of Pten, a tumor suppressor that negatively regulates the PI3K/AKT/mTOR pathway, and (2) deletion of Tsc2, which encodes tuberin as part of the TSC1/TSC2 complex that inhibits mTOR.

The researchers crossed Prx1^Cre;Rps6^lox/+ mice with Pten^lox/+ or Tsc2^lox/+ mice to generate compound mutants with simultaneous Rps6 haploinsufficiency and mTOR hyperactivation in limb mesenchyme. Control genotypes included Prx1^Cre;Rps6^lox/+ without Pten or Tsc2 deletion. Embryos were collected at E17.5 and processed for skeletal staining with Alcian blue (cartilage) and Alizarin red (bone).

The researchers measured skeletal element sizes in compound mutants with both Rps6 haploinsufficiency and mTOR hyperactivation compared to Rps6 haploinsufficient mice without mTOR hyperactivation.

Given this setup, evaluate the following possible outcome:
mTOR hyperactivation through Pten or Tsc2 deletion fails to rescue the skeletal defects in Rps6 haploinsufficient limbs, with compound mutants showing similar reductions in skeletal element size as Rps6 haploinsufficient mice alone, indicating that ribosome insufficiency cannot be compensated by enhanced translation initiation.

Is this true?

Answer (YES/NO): NO